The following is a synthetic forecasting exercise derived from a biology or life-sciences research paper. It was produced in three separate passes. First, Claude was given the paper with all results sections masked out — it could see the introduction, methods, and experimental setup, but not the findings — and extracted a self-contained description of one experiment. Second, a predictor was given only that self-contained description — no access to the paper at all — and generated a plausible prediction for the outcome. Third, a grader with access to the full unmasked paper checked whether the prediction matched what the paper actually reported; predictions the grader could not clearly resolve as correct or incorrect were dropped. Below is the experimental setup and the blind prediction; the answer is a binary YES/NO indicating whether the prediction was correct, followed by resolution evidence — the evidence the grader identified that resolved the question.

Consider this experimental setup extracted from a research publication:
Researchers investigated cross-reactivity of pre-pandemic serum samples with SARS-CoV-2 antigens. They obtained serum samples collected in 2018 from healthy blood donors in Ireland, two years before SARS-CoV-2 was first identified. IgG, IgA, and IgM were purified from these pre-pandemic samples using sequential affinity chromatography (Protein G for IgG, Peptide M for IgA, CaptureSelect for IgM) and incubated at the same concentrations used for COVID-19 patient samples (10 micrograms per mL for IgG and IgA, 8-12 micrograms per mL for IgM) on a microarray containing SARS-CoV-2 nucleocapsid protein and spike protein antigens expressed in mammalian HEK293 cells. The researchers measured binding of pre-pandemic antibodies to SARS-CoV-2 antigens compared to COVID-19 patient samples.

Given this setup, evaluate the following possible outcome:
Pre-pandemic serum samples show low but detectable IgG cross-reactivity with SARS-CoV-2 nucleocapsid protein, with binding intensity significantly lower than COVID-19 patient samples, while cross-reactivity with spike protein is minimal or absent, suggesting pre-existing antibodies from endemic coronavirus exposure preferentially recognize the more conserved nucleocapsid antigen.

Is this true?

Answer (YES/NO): NO